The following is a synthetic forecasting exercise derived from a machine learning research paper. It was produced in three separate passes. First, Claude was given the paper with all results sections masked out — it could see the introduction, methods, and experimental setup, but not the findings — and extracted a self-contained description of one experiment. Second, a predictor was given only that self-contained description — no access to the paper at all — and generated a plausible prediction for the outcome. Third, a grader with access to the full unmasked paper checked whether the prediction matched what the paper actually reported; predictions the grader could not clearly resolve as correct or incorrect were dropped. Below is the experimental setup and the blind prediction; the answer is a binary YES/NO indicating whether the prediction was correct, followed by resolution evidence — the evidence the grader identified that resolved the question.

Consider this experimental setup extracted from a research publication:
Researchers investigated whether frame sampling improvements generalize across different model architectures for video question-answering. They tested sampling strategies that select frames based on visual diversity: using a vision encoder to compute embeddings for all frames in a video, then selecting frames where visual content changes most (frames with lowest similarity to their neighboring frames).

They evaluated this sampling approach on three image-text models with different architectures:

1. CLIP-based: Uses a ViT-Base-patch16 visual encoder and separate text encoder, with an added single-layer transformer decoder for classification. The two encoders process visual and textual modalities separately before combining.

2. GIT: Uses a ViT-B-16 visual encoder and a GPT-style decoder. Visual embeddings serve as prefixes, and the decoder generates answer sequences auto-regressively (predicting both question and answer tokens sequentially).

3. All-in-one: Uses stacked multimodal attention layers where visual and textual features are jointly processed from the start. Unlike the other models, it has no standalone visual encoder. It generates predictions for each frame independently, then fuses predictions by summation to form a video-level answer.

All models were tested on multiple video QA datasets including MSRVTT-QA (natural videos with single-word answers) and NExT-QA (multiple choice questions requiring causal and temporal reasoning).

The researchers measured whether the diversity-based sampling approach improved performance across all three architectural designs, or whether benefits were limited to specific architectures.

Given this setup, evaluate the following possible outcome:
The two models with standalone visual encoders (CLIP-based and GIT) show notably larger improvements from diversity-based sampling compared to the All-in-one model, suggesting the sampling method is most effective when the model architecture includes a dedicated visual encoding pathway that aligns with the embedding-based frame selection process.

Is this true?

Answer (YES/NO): NO